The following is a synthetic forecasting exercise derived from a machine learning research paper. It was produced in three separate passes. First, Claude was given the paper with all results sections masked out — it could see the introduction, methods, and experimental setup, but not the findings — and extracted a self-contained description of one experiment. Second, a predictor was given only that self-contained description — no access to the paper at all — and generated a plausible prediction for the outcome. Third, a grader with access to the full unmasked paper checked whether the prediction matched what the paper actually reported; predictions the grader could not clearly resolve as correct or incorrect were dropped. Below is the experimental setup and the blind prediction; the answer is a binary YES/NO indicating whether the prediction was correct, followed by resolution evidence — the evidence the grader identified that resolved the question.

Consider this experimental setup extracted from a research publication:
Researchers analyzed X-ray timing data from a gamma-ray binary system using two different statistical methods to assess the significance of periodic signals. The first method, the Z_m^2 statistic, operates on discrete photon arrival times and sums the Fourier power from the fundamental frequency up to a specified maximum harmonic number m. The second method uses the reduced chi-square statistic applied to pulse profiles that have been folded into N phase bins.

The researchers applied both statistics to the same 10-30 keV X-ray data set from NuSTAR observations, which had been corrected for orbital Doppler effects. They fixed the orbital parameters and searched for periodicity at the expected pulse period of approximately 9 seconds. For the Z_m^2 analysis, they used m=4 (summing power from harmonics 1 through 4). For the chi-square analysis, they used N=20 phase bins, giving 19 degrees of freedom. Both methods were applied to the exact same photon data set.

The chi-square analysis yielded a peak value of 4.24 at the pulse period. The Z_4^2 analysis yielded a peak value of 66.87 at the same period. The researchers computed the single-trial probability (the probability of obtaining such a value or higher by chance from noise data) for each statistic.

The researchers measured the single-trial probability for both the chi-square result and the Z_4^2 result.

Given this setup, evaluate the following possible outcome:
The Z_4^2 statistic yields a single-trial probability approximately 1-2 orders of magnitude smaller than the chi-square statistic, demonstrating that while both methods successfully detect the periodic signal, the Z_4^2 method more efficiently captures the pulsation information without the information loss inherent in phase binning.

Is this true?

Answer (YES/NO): YES